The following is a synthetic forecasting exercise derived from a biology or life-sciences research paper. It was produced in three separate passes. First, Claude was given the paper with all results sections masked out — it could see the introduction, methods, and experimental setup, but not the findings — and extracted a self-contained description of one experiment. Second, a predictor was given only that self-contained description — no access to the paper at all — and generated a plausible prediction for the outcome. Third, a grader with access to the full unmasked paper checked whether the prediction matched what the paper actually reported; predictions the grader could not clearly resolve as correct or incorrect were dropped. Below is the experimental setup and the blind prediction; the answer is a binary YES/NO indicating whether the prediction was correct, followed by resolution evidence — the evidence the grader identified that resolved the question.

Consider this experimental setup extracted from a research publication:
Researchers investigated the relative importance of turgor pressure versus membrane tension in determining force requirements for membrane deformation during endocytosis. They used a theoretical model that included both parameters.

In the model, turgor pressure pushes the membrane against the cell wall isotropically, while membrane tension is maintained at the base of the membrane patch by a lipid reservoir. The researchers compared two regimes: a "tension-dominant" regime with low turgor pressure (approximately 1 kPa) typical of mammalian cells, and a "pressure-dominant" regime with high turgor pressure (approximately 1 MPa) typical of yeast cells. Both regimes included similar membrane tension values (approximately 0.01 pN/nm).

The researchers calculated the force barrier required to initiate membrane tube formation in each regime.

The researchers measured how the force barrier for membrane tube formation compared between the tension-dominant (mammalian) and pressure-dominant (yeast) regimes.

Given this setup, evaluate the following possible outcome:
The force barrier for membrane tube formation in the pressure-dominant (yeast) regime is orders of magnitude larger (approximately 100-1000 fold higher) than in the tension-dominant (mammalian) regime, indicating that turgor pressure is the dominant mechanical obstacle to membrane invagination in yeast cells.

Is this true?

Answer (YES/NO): NO